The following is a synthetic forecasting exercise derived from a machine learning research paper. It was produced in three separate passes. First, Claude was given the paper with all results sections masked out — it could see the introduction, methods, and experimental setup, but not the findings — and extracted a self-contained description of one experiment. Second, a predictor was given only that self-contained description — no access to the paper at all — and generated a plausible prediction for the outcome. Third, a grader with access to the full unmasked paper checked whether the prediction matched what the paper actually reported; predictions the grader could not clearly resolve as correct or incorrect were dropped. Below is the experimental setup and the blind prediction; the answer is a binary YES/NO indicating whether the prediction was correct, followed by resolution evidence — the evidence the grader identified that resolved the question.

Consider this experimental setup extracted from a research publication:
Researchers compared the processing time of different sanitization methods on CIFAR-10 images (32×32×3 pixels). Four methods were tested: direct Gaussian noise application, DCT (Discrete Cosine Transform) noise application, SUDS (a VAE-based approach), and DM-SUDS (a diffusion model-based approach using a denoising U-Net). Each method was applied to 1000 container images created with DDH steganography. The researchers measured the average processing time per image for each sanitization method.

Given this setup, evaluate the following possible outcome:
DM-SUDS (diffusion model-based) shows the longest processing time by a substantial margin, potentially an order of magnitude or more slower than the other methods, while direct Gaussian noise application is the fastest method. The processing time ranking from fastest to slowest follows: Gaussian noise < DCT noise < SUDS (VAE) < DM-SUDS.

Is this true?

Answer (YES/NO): YES